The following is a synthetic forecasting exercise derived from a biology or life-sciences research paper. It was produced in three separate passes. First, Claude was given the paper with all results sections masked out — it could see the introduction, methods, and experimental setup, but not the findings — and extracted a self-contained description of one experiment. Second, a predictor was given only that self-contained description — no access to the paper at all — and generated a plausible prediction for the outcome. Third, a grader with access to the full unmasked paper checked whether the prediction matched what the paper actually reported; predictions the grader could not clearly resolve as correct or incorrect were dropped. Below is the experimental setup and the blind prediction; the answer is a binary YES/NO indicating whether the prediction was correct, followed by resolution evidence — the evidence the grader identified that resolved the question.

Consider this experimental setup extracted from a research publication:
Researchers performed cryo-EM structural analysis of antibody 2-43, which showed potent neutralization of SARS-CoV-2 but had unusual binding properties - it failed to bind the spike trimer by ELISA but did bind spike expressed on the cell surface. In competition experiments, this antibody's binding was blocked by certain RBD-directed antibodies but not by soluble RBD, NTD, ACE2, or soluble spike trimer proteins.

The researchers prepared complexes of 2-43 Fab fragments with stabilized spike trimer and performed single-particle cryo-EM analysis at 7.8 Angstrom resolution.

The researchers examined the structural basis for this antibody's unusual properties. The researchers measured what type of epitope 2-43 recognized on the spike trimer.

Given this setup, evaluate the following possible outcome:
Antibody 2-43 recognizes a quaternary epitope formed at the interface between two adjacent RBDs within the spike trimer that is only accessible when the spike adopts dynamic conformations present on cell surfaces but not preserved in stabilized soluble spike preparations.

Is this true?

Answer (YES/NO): NO